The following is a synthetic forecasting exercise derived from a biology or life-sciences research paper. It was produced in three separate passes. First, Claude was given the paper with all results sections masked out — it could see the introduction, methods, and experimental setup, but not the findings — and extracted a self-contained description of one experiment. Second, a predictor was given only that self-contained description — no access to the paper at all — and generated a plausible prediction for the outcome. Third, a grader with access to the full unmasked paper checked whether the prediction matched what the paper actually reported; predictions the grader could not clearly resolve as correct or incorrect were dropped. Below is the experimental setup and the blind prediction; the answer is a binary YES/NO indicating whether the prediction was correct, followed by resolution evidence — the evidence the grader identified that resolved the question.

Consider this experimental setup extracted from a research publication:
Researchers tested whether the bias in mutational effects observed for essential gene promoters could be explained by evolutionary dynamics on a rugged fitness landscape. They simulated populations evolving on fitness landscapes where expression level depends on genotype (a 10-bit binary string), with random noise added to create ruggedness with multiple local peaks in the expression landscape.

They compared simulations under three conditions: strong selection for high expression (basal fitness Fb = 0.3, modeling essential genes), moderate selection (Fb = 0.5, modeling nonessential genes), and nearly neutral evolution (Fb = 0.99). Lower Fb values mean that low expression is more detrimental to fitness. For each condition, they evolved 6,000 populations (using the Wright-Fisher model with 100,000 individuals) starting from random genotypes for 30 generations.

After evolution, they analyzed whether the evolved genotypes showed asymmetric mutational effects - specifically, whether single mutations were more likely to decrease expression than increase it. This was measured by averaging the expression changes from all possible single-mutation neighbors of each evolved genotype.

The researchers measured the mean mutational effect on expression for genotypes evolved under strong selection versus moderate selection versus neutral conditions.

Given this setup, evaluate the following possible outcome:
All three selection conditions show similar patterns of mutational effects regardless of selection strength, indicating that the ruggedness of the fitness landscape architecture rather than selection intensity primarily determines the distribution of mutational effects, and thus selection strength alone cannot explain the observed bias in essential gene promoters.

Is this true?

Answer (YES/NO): NO